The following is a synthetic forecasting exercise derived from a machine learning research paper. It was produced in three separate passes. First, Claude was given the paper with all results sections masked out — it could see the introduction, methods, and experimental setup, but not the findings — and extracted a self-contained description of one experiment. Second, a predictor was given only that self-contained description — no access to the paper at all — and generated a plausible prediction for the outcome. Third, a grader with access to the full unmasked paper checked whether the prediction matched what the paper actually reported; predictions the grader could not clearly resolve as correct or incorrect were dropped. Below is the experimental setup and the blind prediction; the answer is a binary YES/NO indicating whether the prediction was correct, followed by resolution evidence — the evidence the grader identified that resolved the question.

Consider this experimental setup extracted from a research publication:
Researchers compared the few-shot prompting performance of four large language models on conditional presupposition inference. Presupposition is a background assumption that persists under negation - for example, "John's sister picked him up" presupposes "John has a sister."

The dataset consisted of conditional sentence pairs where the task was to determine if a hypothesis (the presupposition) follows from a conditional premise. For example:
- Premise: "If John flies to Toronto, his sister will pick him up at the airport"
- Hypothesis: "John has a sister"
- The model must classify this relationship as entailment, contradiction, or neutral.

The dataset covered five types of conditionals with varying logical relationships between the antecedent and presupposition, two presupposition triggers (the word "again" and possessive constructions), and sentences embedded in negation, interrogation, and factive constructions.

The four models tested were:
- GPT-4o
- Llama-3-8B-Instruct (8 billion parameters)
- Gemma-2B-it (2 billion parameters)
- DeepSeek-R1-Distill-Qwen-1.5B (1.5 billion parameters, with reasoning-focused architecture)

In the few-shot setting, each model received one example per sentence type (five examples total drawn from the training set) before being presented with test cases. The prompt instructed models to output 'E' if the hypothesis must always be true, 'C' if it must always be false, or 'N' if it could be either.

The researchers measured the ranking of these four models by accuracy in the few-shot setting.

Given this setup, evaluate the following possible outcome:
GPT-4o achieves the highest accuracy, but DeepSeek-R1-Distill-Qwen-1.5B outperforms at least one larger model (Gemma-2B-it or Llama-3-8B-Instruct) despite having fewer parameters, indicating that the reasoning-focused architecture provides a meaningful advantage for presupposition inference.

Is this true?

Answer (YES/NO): NO